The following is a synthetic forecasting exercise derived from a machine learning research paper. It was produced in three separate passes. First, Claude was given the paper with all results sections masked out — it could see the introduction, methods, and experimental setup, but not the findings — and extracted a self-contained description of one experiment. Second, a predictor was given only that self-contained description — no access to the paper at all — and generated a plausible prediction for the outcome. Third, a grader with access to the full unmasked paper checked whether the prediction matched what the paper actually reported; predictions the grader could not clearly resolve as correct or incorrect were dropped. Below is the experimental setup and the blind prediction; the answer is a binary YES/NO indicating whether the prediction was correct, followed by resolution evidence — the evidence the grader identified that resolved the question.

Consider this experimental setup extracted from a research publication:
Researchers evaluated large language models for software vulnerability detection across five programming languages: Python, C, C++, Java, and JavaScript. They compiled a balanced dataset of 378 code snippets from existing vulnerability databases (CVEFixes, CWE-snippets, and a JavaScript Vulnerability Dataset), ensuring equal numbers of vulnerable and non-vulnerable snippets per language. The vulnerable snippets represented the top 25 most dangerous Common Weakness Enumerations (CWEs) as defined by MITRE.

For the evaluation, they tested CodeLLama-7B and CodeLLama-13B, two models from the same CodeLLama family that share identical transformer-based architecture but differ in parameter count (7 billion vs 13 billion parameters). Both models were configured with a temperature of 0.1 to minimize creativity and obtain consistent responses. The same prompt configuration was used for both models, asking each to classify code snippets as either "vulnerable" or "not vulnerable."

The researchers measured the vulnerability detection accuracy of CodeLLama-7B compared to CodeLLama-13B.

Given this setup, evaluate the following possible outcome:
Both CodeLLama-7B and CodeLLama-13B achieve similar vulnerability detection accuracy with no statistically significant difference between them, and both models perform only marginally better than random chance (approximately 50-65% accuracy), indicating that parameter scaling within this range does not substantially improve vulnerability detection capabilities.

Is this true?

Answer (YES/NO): NO